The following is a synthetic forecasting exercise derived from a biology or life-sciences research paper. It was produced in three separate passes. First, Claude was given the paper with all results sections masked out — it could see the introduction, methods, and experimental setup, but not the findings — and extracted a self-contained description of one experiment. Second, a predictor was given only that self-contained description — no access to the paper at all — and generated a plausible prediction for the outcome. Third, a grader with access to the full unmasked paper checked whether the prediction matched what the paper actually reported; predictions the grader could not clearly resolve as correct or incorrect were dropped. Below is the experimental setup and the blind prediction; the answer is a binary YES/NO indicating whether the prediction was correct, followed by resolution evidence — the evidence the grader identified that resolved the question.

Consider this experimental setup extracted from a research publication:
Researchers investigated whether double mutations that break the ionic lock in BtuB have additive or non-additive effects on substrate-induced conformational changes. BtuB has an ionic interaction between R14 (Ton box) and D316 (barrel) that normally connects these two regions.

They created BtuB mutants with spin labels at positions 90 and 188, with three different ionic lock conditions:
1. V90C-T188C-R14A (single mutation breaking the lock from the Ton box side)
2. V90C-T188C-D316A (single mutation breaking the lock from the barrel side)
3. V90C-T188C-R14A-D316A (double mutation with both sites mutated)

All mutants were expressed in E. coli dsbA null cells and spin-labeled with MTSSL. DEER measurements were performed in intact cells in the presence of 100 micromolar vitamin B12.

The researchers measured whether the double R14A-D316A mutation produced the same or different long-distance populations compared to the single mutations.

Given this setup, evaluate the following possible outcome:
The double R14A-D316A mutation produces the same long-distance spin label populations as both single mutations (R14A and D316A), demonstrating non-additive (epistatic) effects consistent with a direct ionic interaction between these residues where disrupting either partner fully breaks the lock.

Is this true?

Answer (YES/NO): NO